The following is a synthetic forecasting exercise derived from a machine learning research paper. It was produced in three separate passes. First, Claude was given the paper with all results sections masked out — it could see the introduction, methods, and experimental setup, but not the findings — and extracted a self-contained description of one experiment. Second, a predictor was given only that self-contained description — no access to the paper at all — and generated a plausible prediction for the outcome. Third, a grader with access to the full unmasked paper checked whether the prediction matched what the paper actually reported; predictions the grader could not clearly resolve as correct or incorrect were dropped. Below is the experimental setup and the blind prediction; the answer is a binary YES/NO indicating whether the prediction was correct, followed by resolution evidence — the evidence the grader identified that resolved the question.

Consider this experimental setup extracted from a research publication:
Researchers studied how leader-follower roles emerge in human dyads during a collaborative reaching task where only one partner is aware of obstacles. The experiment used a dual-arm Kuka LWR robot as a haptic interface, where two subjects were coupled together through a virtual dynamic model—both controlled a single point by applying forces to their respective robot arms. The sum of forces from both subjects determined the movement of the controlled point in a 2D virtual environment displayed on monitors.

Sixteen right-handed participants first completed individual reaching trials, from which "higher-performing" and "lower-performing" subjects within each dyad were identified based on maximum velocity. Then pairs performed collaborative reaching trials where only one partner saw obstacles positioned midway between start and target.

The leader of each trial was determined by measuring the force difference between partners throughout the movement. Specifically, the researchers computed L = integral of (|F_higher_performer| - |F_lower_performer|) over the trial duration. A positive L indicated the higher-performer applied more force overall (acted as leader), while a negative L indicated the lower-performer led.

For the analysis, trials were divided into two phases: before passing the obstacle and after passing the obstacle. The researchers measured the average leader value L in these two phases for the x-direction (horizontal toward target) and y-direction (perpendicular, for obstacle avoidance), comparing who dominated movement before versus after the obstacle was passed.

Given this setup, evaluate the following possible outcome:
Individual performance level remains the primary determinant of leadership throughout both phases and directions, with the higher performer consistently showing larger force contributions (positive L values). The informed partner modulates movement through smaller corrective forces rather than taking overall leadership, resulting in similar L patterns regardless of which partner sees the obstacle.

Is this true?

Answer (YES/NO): NO